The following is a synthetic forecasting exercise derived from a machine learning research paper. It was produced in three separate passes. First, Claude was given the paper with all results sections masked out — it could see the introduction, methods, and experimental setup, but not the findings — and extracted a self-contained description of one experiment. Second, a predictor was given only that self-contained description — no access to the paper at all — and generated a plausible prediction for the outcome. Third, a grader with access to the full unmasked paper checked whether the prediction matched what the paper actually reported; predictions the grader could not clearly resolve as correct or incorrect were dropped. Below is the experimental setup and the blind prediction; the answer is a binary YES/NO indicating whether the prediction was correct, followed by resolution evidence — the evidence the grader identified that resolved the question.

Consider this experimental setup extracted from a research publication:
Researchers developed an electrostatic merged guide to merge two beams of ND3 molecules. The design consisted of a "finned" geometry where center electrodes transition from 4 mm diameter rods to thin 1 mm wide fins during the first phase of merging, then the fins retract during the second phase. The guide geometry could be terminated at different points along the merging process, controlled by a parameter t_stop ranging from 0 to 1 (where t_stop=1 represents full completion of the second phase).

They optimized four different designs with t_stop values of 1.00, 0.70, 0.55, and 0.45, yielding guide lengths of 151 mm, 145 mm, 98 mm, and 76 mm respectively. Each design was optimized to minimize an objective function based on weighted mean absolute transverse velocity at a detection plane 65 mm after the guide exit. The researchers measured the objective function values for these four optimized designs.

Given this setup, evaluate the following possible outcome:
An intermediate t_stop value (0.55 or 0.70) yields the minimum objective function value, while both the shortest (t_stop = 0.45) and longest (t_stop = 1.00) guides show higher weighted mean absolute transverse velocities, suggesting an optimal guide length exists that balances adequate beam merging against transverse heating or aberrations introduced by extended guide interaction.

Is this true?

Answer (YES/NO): YES